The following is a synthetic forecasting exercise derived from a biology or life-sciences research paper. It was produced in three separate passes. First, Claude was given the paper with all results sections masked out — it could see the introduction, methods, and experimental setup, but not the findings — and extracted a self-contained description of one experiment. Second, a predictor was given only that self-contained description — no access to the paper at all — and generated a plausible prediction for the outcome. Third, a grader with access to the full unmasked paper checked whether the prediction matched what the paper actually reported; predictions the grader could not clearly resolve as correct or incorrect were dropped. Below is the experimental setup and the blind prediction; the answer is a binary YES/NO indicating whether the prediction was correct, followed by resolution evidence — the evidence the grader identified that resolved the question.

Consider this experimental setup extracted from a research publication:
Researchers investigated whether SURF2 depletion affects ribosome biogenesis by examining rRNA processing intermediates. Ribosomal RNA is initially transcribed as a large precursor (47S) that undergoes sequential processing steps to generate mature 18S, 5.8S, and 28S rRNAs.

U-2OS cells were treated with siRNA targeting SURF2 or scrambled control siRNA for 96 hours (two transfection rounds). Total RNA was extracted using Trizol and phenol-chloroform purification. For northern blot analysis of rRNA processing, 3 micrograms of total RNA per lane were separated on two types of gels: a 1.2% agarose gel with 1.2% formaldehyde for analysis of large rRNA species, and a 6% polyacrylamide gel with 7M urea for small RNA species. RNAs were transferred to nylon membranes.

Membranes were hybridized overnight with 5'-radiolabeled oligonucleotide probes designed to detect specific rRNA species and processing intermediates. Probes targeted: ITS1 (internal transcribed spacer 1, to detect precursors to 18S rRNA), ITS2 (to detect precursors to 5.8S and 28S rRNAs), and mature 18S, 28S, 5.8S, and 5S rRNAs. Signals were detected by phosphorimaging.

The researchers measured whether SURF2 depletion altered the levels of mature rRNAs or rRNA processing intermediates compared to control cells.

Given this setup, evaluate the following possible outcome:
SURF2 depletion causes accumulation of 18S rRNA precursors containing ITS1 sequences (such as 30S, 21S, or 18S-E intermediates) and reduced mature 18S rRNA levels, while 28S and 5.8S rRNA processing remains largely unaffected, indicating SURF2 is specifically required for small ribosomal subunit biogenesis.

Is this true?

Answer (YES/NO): NO